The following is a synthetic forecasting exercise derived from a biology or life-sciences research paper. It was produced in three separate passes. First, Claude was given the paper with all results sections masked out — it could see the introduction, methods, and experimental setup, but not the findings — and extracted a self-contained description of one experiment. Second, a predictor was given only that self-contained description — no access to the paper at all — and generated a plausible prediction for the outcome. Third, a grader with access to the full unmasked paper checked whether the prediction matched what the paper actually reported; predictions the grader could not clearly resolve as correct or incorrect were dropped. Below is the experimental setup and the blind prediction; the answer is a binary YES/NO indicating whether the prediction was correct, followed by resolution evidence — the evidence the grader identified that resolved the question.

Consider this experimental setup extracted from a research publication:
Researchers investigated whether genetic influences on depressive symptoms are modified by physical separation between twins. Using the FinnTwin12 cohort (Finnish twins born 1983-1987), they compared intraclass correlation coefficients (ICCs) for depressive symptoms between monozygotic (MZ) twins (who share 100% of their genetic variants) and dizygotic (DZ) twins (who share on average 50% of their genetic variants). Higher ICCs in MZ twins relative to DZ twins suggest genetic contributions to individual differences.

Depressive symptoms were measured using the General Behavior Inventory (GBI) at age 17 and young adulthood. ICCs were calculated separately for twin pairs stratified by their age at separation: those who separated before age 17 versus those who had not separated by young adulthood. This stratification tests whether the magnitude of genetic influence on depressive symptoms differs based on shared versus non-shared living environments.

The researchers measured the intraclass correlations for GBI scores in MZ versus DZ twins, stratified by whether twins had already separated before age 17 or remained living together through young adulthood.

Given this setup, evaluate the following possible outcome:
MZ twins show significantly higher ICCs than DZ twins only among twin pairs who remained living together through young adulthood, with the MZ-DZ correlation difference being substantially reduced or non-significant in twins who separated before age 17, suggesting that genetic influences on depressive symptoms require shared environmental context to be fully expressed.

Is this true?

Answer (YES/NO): YES